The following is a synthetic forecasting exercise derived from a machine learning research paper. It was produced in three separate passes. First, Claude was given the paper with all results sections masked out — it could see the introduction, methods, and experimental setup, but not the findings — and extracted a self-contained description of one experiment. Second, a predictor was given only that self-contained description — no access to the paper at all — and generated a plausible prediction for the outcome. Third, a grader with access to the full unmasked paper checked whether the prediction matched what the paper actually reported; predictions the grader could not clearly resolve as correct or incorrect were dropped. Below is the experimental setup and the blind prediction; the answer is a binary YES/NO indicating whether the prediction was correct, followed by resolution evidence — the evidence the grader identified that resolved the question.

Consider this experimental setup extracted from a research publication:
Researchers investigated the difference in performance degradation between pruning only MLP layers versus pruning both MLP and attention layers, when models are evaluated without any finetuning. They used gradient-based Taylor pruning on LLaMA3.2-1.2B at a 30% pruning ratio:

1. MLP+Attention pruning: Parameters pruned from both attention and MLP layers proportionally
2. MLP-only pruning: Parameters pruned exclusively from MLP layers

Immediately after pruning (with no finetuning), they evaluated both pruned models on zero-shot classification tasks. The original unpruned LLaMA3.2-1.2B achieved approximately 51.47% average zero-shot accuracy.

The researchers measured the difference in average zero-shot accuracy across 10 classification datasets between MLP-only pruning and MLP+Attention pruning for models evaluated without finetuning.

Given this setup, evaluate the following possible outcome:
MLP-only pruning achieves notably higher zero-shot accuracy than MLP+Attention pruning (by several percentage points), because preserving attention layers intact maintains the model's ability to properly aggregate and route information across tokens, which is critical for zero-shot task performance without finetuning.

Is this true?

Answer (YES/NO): NO